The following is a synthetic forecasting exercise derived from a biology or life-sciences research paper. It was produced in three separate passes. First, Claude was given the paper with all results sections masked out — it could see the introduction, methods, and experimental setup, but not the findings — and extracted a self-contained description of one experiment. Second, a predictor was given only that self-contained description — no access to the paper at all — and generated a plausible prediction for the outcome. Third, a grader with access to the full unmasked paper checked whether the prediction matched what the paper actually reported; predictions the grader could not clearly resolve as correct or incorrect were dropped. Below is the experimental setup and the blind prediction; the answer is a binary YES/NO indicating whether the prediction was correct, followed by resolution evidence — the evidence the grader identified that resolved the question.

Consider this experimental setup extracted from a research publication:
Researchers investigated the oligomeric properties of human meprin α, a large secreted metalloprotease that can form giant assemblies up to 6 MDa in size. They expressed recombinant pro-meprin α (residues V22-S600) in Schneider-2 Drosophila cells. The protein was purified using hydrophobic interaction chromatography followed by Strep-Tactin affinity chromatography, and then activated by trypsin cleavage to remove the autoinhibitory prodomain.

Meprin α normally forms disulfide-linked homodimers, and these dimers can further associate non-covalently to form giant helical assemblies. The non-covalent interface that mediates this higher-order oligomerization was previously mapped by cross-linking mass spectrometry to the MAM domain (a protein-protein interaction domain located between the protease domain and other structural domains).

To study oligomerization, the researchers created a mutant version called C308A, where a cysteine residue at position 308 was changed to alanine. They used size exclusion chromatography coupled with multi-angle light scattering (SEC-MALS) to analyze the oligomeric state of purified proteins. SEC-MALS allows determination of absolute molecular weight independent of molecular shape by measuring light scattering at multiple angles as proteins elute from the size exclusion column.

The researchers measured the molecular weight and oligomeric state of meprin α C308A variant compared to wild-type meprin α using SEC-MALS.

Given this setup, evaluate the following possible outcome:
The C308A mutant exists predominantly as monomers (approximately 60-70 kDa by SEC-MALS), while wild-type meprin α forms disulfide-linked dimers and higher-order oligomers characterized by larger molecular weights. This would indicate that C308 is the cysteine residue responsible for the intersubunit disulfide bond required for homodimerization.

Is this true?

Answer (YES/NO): NO